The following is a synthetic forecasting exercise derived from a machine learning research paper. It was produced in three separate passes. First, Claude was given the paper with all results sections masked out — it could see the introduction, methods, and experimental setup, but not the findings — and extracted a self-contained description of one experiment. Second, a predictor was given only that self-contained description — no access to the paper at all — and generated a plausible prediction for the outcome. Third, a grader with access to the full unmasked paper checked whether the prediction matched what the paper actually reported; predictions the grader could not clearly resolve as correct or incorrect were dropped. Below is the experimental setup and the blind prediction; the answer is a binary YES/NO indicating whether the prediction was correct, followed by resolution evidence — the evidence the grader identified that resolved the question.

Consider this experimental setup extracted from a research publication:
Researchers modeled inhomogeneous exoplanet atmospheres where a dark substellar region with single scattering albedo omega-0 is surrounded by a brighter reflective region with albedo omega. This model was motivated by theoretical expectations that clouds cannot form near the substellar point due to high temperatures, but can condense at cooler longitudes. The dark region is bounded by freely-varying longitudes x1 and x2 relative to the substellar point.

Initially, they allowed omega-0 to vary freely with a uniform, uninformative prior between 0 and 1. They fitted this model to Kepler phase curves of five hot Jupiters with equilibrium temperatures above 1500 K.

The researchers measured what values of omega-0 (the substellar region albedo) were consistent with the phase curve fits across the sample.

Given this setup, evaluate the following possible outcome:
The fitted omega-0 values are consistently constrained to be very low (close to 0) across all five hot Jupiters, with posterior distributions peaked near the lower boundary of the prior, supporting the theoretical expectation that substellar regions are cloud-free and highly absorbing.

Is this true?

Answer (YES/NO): YES